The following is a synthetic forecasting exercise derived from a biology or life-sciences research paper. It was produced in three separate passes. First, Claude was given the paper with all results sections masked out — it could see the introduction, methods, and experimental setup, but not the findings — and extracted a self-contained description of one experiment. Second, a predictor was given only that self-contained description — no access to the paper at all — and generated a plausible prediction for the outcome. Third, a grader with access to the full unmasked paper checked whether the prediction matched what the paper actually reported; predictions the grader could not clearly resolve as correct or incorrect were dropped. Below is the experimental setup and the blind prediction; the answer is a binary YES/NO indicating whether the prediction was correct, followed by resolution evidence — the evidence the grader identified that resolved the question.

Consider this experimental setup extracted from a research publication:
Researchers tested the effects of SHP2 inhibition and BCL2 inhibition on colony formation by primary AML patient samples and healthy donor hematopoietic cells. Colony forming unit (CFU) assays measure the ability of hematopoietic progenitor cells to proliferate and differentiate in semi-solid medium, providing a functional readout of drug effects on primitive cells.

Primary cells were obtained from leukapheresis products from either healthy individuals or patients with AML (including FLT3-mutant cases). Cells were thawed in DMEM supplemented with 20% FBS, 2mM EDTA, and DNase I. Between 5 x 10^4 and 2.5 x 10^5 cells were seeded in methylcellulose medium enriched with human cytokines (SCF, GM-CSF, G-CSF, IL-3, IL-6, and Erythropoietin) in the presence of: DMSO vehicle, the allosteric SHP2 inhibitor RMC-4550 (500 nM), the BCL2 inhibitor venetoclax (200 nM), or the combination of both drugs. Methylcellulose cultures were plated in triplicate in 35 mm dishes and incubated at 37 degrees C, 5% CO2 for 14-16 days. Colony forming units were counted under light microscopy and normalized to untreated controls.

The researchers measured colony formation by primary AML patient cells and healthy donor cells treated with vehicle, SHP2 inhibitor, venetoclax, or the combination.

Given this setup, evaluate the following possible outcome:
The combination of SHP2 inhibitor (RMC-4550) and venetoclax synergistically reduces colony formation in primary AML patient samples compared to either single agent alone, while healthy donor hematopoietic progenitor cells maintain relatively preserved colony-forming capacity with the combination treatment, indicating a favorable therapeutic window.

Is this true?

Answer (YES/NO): YES